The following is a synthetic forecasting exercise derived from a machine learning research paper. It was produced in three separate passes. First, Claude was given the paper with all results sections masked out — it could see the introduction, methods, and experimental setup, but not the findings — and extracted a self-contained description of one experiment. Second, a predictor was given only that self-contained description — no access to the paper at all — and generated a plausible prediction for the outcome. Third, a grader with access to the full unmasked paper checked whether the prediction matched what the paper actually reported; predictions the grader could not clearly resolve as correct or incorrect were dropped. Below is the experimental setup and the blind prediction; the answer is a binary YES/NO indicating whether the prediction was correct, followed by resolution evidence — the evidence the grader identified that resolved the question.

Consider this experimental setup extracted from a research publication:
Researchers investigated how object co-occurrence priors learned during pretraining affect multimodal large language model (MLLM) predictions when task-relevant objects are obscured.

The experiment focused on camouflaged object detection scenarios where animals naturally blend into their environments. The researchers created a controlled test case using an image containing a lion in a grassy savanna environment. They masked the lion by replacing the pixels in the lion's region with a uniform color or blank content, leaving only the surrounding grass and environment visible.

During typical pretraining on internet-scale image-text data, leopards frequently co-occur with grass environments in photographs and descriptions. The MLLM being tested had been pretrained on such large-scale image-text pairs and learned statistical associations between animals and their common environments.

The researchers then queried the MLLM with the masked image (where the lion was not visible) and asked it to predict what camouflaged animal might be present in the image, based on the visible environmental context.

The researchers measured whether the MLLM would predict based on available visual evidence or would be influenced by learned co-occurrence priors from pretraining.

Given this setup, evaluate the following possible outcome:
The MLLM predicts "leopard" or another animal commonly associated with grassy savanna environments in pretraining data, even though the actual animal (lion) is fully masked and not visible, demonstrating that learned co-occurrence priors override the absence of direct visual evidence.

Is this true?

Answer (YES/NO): YES